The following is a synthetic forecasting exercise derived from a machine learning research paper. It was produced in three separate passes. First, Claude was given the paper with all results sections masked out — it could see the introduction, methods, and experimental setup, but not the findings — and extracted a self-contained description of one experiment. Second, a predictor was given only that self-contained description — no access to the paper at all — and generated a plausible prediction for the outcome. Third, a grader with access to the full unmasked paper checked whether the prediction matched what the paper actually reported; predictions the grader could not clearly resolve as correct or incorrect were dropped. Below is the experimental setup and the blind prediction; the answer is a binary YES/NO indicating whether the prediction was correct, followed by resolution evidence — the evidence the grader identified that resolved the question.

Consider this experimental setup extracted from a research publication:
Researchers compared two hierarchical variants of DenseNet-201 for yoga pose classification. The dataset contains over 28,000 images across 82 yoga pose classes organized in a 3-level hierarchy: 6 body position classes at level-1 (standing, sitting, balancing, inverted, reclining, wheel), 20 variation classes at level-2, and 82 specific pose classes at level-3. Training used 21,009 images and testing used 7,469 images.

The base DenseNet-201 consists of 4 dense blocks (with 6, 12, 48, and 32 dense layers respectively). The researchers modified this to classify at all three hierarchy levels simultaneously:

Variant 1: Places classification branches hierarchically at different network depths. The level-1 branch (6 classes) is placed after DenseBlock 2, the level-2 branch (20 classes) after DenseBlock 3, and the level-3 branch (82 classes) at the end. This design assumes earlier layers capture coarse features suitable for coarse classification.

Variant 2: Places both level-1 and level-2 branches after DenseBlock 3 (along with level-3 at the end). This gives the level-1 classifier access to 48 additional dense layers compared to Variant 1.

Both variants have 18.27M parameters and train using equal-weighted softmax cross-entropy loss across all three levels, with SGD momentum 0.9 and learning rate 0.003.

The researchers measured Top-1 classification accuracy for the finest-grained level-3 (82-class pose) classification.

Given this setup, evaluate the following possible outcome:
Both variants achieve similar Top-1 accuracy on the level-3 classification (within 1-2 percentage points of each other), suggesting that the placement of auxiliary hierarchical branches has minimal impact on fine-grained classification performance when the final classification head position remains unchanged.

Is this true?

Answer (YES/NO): YES